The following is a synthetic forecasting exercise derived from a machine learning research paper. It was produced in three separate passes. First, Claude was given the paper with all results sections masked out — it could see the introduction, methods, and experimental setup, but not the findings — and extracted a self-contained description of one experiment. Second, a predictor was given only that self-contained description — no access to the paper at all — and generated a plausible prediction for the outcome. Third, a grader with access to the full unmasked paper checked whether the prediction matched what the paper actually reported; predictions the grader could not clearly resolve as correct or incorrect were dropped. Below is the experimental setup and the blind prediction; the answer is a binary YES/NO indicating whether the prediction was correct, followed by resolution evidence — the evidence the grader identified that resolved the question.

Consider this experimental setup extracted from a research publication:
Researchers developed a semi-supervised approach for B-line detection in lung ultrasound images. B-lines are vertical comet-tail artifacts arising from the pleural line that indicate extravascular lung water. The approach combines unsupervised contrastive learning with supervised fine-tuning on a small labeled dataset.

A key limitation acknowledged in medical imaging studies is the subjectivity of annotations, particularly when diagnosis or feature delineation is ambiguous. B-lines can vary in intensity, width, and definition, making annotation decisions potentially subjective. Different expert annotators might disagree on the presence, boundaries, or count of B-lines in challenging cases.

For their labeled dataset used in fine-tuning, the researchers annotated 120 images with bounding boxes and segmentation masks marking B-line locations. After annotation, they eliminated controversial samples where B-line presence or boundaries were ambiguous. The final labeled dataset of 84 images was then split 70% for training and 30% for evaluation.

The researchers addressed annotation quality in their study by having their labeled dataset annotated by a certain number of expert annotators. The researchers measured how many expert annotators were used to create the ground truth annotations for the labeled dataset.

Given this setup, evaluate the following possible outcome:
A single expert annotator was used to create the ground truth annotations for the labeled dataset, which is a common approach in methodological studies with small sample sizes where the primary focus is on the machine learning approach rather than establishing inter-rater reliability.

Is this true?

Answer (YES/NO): YES